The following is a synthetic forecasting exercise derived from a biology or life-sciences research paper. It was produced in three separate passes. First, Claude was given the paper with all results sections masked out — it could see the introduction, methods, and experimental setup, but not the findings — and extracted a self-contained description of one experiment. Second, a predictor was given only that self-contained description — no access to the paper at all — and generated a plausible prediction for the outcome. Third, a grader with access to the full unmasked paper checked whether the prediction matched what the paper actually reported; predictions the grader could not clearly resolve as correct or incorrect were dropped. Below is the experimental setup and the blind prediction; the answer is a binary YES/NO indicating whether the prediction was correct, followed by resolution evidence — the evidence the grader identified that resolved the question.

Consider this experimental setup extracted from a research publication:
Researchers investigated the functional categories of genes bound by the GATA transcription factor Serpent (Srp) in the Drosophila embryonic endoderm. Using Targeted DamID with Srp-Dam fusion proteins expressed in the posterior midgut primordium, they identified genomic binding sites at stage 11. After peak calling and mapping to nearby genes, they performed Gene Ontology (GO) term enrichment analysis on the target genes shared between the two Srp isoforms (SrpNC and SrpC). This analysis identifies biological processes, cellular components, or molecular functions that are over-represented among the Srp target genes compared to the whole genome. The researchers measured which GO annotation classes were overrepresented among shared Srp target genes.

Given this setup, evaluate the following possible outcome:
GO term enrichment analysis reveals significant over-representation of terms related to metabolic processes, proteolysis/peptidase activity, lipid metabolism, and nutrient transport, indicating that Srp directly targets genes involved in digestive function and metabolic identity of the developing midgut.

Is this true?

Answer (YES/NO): NO